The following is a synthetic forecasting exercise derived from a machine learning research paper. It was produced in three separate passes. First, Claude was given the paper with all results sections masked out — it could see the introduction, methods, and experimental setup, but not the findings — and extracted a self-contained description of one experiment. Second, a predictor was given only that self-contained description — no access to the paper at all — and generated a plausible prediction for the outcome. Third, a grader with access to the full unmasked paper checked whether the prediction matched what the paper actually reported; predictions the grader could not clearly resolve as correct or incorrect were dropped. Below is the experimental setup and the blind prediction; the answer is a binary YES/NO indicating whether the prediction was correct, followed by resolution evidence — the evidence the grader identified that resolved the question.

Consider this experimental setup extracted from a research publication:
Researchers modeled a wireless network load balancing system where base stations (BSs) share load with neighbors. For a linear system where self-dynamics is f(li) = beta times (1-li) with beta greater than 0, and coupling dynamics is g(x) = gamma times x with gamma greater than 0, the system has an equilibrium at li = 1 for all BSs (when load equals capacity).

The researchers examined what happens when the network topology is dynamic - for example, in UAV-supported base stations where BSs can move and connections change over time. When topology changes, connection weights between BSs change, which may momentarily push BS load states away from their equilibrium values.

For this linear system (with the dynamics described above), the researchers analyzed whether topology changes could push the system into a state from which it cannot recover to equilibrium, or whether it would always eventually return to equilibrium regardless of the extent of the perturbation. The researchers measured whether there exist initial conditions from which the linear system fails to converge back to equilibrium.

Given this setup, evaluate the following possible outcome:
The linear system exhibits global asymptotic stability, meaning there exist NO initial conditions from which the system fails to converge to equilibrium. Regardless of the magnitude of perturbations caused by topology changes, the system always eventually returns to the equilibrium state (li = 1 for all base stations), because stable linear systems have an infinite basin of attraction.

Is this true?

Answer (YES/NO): YES